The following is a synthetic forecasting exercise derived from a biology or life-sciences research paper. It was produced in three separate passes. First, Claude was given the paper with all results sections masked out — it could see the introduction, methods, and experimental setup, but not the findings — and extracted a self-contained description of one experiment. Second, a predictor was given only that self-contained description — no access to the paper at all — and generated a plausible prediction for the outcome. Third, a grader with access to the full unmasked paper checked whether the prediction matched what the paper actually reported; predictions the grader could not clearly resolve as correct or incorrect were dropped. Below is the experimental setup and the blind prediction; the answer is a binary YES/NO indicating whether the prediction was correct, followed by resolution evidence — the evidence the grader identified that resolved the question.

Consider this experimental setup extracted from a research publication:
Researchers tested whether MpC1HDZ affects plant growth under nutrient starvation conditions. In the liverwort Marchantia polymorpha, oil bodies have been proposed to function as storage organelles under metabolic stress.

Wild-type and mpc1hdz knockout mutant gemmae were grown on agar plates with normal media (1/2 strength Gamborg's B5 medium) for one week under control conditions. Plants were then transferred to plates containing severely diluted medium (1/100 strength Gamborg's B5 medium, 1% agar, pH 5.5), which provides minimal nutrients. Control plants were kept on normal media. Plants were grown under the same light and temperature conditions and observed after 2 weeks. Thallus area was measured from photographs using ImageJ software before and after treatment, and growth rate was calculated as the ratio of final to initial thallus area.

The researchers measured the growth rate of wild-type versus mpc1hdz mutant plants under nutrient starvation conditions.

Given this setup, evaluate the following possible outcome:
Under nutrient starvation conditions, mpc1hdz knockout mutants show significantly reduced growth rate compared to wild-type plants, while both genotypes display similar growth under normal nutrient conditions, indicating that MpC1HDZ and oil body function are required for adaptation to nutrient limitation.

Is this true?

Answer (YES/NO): NO